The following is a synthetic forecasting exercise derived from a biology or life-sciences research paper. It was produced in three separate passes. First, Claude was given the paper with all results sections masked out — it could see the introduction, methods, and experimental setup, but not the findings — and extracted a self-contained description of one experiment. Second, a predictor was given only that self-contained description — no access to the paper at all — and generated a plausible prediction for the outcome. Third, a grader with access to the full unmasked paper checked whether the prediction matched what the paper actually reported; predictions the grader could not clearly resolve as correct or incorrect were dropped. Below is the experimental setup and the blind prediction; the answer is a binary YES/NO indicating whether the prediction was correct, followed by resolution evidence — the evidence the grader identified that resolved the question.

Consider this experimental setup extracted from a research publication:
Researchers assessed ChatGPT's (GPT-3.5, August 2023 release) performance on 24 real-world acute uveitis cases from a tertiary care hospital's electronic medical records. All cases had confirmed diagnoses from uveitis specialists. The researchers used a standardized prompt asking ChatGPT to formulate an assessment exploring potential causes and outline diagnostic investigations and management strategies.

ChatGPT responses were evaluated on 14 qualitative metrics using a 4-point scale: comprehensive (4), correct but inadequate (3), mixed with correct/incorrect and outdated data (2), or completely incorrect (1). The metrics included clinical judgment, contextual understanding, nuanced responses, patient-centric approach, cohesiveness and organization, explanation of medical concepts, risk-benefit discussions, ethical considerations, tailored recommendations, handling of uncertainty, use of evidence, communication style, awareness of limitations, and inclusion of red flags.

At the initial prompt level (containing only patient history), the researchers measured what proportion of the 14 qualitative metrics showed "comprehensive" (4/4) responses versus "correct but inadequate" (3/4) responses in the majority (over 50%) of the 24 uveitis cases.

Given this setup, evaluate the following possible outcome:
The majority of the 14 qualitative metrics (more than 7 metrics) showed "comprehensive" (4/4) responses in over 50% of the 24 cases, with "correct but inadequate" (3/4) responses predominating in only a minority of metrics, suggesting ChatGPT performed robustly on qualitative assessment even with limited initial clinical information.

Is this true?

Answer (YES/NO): YES